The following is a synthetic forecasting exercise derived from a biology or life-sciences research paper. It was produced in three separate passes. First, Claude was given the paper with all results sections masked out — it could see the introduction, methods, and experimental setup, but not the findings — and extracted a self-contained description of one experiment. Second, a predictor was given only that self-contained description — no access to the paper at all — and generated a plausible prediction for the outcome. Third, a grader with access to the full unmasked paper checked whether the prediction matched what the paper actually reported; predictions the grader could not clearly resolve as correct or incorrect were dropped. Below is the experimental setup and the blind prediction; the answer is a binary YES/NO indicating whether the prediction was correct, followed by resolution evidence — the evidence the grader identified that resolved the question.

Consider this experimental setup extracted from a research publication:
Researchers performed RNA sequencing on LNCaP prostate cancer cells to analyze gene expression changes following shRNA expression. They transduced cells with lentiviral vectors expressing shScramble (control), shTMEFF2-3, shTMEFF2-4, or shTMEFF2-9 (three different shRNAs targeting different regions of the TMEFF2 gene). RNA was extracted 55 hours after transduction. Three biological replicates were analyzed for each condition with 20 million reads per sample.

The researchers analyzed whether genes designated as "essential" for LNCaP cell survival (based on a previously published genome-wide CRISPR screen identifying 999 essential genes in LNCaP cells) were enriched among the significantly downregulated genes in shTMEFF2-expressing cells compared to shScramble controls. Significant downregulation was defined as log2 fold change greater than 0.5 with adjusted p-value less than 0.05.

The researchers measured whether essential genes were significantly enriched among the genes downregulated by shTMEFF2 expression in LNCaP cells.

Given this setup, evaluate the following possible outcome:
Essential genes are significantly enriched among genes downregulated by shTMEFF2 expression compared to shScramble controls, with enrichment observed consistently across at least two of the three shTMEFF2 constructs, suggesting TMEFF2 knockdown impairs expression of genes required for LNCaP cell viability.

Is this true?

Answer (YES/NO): NO